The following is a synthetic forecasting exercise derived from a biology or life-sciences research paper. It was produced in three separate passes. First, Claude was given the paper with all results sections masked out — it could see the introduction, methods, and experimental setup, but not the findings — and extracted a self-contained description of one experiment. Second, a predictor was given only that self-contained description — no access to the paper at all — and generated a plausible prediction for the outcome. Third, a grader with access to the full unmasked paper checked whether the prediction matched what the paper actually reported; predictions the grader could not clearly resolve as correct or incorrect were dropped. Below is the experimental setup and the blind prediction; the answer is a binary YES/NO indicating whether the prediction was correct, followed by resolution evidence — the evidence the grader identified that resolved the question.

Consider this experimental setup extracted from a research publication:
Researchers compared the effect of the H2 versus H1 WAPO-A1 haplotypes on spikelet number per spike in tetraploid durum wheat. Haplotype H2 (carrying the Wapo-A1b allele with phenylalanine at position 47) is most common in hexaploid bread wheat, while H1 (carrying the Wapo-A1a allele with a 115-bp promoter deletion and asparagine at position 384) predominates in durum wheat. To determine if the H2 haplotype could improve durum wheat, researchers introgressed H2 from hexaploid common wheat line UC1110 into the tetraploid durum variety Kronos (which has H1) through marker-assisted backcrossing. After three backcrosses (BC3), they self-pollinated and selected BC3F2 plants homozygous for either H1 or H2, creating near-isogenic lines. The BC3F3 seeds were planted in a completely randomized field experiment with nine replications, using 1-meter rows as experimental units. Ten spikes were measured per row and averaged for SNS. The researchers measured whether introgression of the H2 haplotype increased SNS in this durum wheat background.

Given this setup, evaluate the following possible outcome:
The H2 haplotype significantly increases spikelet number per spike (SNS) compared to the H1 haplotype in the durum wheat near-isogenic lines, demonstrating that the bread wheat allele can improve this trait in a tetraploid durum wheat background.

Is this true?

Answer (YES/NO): YES